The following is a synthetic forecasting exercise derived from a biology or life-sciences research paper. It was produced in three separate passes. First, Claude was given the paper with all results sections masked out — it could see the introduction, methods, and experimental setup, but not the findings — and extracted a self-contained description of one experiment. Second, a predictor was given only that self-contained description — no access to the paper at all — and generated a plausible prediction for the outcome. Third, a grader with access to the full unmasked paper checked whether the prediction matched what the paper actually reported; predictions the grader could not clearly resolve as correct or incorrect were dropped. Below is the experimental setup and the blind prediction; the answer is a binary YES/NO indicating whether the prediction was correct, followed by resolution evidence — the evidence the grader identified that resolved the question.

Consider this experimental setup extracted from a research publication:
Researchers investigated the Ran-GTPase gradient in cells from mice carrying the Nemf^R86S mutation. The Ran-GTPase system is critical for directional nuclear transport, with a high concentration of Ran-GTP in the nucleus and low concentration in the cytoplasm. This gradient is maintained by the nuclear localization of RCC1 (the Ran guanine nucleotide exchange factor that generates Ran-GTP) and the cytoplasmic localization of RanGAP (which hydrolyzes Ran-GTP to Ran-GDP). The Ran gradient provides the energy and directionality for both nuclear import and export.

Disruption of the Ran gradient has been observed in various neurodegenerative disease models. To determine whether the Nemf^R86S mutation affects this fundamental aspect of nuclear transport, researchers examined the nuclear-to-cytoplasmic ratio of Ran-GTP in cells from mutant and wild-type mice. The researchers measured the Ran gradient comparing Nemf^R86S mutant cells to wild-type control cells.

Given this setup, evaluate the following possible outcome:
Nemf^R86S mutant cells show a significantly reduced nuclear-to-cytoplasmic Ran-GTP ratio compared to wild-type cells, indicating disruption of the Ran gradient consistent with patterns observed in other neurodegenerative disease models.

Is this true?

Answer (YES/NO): YES